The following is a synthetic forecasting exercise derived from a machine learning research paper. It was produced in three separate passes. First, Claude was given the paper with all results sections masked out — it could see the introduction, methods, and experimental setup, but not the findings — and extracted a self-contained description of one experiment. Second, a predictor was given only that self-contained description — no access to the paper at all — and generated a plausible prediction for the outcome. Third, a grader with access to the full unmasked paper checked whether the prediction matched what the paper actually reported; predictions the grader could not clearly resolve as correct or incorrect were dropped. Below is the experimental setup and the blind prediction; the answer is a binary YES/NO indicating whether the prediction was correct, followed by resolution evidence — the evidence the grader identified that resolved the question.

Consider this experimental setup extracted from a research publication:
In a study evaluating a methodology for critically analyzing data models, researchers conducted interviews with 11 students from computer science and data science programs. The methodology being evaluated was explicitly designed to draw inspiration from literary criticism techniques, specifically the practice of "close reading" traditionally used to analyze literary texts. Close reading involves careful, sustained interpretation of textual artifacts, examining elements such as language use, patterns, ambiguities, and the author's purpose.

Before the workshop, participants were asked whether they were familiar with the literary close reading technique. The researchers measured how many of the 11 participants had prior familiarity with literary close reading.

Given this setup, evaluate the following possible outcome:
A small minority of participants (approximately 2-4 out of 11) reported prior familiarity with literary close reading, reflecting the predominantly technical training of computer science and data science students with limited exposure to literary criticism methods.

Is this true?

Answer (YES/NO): NO